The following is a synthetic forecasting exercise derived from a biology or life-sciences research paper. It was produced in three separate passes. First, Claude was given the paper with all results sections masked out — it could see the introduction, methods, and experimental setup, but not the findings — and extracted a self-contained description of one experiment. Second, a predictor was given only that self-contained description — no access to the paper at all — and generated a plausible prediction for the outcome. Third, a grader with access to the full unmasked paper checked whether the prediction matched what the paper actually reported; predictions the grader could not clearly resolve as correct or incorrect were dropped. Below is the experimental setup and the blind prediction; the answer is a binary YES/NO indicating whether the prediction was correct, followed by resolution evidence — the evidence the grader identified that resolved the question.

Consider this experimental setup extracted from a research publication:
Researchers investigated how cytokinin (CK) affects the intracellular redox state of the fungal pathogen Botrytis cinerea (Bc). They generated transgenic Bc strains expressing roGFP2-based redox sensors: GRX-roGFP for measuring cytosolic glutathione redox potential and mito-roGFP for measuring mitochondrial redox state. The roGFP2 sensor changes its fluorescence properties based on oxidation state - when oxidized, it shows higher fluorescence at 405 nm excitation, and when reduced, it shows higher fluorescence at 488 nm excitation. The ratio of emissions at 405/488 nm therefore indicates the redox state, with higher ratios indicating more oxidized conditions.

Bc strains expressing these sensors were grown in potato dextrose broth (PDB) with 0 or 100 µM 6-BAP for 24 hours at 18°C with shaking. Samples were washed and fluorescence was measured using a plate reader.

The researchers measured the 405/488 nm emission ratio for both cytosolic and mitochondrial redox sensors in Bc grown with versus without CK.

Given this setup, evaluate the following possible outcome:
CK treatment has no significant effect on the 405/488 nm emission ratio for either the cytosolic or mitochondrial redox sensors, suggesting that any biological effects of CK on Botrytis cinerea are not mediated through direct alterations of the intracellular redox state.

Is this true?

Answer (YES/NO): NO